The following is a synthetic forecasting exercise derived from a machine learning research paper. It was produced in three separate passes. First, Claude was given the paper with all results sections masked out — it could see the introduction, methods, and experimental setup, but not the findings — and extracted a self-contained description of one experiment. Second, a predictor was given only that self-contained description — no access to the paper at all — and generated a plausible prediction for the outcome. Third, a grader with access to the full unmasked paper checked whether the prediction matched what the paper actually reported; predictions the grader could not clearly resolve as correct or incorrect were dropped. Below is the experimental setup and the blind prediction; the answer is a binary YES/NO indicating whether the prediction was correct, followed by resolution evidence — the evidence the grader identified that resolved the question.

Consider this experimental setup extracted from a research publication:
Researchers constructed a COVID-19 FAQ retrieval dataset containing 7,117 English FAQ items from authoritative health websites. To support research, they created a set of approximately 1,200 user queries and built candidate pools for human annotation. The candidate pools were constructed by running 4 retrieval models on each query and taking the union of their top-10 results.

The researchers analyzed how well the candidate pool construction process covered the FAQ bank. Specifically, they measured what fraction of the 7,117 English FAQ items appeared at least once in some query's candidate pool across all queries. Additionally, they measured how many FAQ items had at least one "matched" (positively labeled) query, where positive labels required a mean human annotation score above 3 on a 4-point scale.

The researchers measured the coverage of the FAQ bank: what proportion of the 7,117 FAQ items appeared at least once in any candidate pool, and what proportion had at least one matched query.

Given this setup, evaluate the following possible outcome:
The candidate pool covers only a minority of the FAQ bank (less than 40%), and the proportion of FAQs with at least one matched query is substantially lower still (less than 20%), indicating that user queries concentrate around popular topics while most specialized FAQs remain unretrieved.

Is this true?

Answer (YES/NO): NO